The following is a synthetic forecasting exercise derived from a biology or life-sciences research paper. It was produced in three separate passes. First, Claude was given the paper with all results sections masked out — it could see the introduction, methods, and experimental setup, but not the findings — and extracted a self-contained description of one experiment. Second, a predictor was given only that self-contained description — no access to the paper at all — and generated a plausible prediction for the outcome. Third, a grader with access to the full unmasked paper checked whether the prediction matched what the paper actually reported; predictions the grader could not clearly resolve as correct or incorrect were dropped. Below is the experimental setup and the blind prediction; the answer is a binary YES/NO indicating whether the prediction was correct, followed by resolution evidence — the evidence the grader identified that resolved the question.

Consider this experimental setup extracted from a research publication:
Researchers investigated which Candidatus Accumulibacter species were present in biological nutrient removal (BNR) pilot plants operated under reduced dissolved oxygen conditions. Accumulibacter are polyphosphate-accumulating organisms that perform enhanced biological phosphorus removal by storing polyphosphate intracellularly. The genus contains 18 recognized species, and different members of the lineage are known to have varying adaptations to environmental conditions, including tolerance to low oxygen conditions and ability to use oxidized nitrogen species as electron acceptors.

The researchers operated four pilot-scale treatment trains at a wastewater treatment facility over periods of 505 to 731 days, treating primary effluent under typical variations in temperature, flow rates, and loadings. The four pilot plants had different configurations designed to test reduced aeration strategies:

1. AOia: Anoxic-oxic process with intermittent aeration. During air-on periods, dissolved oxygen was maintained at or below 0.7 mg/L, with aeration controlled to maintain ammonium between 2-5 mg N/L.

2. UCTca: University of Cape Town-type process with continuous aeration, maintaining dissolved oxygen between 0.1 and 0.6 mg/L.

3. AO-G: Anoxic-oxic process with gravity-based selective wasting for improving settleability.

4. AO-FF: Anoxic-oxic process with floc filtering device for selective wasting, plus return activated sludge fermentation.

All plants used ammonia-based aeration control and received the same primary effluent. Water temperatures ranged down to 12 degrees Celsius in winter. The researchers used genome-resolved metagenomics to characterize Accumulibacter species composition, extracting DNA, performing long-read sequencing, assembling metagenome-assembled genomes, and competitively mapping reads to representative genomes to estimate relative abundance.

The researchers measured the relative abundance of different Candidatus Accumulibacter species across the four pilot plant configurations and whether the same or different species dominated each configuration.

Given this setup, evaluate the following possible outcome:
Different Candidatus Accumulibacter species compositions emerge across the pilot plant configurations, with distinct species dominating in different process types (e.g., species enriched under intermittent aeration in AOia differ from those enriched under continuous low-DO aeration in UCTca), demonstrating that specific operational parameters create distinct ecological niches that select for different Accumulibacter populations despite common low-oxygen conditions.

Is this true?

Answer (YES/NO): NO